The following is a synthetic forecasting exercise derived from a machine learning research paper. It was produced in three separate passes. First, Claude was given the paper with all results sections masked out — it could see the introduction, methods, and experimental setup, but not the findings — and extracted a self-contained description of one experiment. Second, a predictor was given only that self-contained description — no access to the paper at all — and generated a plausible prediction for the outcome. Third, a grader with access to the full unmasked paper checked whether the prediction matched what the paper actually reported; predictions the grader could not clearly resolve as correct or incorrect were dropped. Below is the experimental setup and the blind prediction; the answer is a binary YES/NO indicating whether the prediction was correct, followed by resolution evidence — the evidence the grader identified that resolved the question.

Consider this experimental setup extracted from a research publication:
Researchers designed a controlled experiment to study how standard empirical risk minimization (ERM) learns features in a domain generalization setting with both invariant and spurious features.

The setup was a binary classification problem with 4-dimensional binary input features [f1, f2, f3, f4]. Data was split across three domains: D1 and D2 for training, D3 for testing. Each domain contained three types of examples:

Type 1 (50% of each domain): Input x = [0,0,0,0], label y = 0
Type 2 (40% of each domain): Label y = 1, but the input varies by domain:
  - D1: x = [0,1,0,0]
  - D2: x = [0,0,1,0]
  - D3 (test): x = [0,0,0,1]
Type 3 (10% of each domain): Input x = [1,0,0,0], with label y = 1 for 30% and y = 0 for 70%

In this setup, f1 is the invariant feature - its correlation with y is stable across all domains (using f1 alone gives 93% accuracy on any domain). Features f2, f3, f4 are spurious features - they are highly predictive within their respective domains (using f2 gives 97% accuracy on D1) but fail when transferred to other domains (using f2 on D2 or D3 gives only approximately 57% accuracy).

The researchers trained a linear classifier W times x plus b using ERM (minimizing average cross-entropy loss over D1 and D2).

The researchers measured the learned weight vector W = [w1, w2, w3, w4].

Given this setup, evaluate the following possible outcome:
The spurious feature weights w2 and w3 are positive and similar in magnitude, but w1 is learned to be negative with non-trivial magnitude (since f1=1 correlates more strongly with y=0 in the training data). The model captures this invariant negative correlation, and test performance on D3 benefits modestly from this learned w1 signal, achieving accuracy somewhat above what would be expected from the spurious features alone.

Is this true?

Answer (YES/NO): NO